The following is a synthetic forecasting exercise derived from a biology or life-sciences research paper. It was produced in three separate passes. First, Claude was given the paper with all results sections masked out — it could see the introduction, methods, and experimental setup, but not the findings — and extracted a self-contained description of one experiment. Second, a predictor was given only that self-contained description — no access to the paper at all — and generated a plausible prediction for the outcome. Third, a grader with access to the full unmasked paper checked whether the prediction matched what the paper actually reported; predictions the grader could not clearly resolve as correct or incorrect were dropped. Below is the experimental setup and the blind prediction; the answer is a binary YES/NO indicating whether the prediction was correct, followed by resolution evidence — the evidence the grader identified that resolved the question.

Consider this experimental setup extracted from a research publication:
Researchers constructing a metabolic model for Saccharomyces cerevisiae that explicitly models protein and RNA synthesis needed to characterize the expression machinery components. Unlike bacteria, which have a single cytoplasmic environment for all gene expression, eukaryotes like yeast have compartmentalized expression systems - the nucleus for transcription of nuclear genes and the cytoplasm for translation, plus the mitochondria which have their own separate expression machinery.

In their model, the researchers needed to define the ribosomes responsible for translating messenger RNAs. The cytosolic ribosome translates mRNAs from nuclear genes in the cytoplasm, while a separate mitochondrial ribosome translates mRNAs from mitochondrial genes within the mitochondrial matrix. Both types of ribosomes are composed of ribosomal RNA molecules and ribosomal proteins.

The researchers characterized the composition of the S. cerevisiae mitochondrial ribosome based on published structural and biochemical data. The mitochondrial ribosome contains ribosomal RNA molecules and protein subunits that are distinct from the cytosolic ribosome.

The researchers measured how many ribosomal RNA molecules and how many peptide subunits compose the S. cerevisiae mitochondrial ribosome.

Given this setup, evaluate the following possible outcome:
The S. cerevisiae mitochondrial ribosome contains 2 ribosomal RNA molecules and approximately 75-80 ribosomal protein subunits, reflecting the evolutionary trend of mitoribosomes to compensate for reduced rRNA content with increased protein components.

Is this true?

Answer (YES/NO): YES